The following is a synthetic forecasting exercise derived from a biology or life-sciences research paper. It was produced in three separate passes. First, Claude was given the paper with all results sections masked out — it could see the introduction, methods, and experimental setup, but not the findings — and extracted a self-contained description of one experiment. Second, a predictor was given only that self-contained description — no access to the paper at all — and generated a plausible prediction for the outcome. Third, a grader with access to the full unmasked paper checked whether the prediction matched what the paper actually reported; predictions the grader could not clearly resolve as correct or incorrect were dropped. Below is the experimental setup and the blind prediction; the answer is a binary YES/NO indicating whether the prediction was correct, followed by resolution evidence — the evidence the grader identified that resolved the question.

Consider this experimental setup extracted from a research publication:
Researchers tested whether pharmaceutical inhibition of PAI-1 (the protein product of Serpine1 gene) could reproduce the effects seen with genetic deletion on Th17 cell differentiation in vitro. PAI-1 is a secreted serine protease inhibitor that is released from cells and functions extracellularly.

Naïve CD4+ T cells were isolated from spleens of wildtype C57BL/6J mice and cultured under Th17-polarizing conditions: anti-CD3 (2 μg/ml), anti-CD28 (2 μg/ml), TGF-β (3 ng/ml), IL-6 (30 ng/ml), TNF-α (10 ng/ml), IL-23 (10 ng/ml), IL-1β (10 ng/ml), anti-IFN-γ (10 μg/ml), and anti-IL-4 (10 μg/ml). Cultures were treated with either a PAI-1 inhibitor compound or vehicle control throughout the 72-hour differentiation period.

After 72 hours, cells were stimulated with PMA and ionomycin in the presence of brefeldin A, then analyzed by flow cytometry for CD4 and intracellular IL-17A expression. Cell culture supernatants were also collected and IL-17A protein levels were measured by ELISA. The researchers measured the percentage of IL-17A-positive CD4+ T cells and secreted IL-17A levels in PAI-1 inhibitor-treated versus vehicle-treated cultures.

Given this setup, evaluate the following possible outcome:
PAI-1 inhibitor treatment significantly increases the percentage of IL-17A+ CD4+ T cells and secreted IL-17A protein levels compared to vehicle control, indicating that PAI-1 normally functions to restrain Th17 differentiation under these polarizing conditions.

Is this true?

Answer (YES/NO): NO